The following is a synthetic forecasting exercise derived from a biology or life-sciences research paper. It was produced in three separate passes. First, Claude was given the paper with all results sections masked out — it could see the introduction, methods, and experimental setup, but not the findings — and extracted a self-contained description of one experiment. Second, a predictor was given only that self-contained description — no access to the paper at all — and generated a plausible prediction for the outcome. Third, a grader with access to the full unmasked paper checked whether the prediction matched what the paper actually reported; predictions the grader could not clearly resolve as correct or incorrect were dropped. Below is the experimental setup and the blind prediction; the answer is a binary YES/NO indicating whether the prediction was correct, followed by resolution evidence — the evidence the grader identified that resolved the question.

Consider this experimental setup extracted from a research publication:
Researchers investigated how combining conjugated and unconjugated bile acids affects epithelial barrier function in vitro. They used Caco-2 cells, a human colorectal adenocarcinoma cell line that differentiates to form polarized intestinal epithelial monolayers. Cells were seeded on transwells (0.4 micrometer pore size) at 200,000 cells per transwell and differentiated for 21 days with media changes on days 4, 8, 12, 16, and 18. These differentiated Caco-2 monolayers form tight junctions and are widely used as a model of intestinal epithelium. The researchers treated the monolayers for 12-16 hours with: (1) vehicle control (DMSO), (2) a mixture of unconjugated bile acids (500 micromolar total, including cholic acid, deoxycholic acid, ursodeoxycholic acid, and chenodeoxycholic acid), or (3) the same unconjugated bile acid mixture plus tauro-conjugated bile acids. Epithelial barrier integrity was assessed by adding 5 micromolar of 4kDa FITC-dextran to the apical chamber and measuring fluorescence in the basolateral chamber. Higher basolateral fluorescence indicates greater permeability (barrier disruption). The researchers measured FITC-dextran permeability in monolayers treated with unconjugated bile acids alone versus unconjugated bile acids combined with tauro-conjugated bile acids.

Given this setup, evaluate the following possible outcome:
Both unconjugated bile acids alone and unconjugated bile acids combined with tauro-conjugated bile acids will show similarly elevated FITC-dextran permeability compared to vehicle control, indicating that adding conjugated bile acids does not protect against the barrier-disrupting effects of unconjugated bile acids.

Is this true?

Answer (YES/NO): NO